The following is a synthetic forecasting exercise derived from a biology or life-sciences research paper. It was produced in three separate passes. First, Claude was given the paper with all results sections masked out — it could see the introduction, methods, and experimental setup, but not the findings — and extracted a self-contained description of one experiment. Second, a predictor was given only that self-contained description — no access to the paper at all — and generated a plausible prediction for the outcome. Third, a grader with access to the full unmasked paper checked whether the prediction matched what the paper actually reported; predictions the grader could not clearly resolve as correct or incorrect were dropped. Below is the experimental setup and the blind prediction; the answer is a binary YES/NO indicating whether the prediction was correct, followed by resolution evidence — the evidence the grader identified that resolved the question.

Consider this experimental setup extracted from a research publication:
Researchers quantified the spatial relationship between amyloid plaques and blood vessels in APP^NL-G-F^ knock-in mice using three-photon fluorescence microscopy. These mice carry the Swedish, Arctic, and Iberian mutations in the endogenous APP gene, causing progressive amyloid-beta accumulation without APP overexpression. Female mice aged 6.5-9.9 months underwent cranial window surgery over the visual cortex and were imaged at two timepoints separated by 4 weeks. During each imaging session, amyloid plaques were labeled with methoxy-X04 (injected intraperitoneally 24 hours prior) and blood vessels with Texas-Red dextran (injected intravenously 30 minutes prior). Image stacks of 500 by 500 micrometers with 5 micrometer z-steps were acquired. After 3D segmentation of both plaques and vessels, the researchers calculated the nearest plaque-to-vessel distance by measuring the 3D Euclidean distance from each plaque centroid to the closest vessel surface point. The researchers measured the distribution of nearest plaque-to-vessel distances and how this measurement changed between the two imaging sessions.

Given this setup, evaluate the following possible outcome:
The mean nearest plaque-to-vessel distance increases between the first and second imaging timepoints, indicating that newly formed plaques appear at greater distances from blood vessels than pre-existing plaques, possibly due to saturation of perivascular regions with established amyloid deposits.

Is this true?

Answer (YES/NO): NO